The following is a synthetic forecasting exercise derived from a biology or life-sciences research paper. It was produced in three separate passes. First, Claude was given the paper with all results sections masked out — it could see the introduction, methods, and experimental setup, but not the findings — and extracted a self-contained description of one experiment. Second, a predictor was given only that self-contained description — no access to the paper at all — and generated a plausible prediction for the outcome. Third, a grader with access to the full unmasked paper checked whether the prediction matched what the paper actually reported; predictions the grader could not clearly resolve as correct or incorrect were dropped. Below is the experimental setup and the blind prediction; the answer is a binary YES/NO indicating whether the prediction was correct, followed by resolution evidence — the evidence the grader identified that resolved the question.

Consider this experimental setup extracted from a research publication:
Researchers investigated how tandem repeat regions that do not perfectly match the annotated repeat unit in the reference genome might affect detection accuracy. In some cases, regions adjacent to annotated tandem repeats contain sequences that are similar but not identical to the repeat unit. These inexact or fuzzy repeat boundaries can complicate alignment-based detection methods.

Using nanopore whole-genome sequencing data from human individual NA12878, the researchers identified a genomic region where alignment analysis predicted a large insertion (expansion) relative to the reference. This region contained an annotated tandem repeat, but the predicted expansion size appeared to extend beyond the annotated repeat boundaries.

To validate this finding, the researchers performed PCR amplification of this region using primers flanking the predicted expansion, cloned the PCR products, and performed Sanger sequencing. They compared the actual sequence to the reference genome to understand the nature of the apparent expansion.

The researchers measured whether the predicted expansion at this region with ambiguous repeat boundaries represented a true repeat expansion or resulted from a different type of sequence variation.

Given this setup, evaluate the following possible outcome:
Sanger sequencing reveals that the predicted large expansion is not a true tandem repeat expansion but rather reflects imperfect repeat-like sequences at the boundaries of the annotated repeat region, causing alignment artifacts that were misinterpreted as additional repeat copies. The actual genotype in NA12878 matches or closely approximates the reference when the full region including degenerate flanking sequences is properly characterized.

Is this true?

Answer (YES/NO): NO